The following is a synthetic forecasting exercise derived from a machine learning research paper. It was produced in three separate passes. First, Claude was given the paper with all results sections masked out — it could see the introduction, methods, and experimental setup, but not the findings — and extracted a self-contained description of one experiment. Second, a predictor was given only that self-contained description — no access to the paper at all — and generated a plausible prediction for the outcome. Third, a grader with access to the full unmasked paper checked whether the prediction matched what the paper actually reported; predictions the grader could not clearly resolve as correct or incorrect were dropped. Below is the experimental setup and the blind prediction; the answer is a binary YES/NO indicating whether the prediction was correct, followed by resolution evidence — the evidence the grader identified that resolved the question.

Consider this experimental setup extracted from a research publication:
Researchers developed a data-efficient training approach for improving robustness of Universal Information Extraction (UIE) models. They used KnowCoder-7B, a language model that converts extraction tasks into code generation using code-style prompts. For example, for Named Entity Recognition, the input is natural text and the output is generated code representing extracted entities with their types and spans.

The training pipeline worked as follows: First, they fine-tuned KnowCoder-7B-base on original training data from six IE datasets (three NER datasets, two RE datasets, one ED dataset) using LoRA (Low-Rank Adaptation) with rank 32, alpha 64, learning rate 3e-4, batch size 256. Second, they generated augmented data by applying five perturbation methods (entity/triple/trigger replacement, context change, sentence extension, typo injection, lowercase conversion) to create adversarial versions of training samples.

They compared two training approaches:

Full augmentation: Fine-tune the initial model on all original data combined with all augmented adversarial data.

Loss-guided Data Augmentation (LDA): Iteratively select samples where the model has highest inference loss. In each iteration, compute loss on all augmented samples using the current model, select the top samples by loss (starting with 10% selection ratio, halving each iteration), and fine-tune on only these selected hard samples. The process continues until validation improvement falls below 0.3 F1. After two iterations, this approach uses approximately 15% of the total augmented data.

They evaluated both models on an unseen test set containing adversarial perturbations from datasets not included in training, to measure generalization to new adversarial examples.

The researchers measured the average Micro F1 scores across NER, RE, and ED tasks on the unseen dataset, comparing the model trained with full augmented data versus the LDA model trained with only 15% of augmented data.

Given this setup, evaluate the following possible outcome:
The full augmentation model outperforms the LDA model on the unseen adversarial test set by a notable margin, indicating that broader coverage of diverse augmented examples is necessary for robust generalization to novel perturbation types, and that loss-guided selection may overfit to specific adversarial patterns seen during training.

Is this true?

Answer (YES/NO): NO